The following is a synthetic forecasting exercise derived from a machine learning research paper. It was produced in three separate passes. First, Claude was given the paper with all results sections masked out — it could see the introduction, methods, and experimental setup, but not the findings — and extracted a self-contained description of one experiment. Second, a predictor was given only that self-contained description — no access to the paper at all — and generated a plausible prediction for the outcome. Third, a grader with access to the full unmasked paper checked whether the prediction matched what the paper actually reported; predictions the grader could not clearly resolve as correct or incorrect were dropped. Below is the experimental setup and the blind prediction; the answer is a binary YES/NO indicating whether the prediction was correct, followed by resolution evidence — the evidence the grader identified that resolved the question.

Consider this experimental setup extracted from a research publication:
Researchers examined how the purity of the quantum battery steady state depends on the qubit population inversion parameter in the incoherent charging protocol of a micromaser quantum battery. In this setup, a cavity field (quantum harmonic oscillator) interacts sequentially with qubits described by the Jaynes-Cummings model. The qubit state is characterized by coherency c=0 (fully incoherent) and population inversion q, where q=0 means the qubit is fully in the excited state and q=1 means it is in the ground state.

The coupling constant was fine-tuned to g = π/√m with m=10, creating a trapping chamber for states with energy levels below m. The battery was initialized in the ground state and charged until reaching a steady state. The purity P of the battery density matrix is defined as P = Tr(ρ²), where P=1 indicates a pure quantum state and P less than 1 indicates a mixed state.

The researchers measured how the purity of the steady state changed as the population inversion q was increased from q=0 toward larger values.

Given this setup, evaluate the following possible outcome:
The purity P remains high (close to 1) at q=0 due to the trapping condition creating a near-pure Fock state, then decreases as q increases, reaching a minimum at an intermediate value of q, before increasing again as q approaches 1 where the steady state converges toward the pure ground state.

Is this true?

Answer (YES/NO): NO